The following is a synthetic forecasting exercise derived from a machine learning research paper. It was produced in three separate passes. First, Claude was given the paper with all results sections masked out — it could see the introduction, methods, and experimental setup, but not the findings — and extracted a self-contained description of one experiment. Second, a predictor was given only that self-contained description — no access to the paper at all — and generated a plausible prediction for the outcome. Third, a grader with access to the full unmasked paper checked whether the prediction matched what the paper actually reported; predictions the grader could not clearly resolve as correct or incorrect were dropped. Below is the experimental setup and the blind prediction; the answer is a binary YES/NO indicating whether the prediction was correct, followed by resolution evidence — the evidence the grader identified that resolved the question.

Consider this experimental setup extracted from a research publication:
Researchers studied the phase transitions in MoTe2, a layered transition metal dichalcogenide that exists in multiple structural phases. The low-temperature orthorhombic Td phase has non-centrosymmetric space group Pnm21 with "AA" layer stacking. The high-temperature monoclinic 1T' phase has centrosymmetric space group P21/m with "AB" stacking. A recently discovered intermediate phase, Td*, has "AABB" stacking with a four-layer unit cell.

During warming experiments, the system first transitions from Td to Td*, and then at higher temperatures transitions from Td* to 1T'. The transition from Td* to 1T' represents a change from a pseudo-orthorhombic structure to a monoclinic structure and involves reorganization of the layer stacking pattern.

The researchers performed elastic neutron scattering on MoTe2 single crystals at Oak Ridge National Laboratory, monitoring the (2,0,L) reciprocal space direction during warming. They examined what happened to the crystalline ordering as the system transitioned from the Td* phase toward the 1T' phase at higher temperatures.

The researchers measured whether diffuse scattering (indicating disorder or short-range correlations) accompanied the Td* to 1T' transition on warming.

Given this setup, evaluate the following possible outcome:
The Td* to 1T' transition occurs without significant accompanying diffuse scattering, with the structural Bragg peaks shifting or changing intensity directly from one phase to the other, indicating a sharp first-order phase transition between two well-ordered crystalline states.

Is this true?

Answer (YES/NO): NO